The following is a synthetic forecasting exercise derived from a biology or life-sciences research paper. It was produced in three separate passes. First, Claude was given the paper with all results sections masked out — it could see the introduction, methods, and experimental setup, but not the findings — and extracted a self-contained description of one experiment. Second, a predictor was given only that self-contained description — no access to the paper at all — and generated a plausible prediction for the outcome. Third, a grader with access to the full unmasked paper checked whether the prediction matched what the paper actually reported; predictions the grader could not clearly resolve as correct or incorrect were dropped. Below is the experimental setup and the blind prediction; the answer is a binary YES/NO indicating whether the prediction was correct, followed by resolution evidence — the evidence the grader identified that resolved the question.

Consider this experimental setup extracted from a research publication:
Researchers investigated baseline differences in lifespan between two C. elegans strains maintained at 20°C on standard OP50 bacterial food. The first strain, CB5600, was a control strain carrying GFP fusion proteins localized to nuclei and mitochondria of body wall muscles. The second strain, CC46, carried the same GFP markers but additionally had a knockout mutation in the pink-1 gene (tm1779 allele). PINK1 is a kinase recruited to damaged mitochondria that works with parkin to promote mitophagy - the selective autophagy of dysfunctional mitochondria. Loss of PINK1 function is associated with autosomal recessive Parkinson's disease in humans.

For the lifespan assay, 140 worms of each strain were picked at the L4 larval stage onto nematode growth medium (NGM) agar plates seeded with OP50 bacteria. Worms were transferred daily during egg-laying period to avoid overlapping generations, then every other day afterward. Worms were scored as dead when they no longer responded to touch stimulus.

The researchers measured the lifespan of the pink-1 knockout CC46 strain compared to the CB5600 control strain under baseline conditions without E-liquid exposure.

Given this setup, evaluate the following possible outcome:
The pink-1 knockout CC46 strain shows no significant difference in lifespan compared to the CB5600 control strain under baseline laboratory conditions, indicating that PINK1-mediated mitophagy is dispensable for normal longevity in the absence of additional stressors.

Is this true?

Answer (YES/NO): NO